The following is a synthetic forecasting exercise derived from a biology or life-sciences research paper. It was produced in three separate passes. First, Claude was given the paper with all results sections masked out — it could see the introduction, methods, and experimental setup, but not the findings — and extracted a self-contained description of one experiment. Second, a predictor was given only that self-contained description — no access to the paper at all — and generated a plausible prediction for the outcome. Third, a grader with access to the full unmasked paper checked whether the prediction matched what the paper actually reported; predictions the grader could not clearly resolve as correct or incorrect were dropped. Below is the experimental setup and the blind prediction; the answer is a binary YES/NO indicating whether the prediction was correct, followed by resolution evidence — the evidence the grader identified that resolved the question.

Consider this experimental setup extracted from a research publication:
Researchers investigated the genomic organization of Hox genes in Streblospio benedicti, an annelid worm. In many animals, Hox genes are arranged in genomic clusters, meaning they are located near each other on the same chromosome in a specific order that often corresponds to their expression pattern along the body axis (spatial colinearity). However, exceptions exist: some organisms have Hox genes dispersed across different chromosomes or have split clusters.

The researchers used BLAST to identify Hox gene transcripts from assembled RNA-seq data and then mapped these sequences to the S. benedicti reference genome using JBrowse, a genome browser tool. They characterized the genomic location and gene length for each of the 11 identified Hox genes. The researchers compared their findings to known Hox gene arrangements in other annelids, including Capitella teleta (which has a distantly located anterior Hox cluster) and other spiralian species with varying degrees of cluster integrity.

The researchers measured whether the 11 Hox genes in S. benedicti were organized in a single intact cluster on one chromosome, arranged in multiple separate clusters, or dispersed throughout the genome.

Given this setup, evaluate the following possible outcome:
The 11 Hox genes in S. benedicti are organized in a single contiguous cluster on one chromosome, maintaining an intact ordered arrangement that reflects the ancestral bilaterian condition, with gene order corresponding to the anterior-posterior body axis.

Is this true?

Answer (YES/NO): NO